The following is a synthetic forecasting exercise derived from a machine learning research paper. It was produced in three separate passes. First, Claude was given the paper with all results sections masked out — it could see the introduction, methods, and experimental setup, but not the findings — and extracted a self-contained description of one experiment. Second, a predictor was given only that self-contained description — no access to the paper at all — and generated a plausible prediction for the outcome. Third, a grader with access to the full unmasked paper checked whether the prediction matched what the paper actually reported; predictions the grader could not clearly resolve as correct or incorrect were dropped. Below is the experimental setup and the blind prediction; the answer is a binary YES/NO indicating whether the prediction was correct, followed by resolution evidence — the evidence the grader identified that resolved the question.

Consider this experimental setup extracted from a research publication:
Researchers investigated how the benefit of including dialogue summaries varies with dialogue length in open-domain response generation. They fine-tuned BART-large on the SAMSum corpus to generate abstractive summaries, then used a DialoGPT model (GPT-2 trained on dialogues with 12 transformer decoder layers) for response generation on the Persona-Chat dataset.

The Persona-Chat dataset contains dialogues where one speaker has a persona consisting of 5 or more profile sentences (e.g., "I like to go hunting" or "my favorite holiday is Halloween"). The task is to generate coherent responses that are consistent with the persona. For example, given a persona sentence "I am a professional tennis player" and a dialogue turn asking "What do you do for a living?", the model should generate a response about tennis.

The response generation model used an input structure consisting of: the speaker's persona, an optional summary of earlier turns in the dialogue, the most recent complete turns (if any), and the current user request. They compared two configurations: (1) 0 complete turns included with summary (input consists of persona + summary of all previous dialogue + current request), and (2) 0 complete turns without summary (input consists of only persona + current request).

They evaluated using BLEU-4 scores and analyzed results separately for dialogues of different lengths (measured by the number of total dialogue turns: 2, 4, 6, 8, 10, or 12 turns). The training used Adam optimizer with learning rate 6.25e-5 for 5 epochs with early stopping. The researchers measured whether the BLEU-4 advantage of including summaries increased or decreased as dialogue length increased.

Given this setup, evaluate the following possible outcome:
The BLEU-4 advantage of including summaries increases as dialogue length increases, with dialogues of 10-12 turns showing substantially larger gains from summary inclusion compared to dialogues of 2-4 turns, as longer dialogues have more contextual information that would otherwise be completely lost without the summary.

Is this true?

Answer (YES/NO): NO